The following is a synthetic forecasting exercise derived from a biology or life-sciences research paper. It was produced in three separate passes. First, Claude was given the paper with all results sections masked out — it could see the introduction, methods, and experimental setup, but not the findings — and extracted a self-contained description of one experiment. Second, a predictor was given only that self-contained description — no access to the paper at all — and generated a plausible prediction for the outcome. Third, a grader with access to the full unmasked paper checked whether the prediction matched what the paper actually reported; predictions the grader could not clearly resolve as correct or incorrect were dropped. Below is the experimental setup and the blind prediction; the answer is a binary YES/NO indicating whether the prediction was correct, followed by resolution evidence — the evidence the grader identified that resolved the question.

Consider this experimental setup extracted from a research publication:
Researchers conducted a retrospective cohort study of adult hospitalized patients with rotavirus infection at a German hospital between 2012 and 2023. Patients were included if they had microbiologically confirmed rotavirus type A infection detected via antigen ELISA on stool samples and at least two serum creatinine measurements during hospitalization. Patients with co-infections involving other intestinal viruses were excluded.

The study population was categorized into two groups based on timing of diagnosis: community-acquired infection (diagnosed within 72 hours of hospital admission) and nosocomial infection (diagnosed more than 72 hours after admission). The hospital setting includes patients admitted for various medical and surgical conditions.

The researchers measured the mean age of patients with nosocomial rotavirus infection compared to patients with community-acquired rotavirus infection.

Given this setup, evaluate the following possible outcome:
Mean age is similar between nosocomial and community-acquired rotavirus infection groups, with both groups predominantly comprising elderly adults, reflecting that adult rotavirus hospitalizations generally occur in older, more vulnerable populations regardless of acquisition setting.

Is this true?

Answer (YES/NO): NO